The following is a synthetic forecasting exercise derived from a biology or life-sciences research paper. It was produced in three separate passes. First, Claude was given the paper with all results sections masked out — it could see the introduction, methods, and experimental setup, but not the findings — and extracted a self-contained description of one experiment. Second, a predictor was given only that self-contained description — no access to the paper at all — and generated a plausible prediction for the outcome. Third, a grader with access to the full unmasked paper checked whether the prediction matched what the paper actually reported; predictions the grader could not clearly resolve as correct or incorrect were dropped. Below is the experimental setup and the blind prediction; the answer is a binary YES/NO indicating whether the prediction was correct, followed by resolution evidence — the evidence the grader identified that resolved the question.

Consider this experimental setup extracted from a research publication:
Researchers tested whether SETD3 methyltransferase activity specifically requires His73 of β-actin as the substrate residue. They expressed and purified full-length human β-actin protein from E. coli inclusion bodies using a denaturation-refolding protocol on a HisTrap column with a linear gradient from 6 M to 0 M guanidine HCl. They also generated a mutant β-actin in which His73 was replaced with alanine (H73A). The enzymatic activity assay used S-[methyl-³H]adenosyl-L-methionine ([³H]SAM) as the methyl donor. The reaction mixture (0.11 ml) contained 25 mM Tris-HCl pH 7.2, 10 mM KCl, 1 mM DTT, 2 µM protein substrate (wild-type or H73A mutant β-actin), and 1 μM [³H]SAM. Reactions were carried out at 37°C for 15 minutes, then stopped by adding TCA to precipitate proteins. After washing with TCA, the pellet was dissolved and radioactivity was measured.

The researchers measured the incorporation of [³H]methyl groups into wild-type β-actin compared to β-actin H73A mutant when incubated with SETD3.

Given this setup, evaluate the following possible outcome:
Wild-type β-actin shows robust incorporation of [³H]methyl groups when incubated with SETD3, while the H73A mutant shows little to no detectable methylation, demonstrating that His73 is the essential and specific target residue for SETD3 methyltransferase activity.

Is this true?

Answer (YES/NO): YES